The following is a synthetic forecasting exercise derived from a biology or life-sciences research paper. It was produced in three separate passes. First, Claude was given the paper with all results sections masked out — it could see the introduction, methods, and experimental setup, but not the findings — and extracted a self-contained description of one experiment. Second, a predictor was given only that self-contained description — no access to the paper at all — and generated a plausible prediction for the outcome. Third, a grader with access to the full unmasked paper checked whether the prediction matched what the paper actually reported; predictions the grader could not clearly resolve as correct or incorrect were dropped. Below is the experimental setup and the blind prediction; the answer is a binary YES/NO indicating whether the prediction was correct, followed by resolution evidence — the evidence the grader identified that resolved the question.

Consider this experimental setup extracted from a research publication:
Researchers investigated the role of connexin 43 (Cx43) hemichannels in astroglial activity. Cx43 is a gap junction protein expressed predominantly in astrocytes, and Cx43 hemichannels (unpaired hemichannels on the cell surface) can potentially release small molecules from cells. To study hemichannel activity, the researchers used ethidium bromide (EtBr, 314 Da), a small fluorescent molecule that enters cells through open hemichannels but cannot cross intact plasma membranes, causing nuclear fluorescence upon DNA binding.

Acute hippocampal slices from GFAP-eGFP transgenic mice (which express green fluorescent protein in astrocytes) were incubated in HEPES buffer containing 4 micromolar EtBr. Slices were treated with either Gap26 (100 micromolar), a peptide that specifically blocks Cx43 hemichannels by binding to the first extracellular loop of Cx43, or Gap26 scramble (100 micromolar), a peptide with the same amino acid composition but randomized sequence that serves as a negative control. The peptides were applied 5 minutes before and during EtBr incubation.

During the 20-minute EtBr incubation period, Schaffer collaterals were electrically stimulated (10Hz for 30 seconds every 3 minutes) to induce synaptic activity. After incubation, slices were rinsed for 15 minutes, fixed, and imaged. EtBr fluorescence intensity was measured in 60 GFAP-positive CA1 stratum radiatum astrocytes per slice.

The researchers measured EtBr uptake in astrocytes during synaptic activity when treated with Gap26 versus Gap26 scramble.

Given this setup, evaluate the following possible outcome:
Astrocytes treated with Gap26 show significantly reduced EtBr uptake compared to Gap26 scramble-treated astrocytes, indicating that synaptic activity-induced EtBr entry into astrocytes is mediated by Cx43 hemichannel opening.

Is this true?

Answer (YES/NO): YES